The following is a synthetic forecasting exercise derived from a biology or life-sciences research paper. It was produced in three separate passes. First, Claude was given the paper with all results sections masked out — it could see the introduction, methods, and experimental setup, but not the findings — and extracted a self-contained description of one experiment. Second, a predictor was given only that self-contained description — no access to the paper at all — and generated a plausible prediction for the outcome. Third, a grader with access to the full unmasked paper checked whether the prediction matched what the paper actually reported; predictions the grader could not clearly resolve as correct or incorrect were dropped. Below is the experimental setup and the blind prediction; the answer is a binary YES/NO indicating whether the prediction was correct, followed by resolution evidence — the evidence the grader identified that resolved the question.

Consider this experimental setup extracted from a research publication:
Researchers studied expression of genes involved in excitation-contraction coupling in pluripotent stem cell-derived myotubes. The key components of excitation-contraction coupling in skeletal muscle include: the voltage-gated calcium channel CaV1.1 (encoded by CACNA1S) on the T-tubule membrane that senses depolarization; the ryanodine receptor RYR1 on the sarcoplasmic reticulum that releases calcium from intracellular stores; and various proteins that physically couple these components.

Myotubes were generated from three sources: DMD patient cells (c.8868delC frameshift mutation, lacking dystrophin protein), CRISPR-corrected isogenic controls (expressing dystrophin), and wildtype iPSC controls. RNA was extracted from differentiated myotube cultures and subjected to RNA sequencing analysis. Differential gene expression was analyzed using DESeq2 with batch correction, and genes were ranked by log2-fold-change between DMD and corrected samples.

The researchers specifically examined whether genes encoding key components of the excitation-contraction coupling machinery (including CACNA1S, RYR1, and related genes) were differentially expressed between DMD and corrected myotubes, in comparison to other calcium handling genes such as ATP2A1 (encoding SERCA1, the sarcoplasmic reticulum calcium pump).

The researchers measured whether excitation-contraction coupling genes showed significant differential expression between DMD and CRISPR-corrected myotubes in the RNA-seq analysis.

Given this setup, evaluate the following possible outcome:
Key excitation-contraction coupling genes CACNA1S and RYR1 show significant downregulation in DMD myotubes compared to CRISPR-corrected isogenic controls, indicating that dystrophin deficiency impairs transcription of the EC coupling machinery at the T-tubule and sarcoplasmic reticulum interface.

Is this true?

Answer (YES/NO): YES